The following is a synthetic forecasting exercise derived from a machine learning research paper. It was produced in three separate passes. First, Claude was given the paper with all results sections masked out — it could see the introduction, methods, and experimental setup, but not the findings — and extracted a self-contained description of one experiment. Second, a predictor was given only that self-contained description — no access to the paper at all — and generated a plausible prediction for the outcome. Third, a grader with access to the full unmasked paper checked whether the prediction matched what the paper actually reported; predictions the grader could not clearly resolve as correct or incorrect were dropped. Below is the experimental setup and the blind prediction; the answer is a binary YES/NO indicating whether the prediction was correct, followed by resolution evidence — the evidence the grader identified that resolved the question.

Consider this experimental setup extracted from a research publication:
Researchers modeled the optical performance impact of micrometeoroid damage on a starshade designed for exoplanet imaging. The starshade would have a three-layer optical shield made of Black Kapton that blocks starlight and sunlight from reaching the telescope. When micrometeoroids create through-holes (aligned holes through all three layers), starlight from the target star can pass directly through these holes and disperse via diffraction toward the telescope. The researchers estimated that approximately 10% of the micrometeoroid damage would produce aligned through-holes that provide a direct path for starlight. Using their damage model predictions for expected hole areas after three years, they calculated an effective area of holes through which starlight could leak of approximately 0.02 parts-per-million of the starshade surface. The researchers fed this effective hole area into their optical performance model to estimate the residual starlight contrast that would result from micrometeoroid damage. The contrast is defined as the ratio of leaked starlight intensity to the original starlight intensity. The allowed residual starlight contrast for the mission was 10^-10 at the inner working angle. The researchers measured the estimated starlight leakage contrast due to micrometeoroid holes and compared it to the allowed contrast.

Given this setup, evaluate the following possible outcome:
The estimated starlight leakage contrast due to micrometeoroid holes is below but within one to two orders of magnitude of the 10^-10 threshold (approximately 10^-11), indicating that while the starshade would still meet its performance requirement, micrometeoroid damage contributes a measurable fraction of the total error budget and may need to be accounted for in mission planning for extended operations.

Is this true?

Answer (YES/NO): NO